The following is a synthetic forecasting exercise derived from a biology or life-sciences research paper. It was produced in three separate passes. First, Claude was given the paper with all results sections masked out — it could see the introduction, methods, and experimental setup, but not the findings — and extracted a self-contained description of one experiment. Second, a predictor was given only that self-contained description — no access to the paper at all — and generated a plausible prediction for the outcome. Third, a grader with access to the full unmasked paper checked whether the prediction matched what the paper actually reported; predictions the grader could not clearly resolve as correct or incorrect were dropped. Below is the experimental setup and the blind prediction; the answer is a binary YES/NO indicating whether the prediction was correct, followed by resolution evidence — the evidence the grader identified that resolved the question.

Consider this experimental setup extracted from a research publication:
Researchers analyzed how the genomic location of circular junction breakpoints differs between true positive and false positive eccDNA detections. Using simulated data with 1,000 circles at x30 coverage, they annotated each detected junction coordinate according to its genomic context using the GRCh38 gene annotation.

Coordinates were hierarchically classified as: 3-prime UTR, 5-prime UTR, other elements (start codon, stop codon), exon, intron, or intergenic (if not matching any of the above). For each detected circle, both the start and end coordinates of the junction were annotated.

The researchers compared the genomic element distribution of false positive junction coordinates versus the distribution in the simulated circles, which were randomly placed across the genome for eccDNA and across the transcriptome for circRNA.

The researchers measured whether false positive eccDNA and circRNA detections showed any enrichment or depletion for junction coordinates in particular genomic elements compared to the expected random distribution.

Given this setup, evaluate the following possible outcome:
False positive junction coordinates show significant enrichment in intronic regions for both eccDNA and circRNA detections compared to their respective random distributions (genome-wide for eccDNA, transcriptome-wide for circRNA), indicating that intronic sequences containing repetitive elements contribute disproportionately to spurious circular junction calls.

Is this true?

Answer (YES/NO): NO